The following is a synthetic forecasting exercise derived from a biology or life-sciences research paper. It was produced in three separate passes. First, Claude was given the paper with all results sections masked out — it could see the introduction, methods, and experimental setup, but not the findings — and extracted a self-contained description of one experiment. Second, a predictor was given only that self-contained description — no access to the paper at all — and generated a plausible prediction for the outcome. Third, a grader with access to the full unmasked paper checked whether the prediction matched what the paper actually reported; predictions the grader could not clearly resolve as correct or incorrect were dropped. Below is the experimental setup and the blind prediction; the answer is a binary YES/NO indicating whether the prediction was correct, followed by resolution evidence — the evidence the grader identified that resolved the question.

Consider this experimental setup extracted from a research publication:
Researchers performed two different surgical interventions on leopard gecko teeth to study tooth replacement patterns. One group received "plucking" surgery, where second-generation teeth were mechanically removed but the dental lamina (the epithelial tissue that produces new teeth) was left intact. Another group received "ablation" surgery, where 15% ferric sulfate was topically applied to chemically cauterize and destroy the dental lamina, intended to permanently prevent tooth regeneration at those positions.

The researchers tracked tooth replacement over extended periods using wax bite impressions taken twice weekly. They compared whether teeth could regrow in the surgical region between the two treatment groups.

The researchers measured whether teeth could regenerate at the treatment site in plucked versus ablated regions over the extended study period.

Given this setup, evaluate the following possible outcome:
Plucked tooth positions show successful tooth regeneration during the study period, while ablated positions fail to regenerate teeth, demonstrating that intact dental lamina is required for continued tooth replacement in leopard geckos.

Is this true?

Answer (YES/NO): YES